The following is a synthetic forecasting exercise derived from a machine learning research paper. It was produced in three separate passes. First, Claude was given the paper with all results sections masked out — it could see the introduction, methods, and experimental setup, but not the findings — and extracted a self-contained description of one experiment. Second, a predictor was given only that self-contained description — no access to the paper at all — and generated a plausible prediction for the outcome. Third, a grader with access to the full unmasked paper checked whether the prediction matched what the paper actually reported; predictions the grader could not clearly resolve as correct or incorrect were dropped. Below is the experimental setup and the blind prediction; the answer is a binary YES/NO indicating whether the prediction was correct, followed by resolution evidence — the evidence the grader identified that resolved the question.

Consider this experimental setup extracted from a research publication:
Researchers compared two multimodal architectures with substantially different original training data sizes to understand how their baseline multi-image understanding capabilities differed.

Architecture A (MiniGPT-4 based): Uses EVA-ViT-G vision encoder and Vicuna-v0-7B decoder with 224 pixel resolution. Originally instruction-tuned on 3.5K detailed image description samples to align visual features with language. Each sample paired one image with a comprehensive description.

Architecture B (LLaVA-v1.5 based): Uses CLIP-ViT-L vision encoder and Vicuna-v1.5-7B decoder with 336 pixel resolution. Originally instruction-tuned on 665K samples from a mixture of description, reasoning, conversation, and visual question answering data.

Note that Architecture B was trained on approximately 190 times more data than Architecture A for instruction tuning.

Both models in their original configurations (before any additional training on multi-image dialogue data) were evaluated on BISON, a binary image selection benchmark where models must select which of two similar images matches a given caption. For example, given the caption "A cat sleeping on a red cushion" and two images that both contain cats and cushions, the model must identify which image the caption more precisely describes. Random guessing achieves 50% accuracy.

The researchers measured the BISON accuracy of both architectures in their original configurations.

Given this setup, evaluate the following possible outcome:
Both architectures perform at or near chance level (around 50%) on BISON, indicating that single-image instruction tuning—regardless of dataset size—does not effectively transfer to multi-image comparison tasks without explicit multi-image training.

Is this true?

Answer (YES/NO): NO